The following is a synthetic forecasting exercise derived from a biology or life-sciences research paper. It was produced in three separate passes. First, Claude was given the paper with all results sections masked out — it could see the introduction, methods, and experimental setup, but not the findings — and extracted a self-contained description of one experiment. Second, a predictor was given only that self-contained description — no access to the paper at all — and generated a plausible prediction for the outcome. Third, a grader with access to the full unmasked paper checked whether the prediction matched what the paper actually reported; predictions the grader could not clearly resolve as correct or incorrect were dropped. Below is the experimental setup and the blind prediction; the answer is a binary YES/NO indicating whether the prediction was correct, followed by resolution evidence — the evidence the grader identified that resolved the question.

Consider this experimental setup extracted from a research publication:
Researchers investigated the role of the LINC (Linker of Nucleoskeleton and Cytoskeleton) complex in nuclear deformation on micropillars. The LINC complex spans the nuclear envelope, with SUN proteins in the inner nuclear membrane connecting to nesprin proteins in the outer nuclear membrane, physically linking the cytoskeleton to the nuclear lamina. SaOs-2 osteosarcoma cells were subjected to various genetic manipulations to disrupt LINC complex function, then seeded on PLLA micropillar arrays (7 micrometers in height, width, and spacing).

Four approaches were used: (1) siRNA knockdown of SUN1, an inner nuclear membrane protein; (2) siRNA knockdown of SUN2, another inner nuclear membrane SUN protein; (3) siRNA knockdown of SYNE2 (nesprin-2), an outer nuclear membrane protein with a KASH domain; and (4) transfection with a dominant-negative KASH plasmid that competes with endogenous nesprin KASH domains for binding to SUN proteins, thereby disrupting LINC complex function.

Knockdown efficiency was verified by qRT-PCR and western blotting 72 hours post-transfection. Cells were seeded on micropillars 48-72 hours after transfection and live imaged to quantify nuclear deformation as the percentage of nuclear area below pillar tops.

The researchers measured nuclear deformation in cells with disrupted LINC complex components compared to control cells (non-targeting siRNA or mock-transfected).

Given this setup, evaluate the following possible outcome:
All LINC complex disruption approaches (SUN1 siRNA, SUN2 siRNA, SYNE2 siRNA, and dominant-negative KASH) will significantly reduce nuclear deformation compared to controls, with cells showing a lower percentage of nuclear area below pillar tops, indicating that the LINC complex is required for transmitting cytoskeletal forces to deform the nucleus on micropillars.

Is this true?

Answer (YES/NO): NO